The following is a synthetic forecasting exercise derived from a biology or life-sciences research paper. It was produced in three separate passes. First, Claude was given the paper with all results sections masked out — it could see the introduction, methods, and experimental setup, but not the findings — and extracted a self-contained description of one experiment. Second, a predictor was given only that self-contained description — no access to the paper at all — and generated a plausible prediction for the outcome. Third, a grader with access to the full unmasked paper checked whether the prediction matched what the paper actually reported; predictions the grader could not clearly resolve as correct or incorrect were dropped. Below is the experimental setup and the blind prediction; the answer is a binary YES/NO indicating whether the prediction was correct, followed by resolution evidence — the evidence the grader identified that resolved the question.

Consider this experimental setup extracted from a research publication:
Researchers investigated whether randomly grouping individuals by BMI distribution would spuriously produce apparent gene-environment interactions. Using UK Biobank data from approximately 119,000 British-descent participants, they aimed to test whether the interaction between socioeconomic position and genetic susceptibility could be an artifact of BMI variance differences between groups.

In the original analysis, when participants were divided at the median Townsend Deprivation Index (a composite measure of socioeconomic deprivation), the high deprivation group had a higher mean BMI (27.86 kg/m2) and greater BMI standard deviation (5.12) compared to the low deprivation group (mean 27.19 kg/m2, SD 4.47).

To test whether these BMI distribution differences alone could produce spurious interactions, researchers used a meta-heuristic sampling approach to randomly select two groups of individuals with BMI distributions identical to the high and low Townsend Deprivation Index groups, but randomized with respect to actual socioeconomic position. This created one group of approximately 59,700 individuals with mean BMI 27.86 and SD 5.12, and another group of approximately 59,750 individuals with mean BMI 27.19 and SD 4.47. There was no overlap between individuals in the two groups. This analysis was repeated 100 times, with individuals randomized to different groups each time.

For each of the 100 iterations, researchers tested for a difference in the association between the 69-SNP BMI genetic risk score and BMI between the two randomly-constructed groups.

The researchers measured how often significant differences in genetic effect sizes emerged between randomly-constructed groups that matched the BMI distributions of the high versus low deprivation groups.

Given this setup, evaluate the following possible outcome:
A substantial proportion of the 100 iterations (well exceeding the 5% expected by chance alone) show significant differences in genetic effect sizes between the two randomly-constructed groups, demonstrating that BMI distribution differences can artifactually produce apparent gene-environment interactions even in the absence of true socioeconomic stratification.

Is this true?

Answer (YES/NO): YES